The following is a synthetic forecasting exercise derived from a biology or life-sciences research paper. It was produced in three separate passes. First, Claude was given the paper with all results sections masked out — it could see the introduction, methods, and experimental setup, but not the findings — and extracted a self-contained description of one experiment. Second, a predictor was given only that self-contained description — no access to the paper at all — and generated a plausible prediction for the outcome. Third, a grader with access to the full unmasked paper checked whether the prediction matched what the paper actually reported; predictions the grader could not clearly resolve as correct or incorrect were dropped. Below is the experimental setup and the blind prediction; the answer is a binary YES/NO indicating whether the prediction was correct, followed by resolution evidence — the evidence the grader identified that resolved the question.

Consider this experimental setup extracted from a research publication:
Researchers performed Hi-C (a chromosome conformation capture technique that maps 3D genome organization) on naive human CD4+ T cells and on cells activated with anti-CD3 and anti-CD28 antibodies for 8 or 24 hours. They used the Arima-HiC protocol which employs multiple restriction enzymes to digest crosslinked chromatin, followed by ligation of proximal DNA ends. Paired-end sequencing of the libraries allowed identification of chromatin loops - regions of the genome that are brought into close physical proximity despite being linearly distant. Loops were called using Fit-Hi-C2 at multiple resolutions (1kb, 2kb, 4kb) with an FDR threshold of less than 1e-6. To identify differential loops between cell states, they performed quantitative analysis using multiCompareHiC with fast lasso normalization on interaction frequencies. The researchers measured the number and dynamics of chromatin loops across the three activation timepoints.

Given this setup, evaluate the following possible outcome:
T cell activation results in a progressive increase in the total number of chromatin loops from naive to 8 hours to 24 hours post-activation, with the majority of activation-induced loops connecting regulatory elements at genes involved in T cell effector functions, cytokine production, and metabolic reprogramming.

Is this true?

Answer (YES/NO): NO